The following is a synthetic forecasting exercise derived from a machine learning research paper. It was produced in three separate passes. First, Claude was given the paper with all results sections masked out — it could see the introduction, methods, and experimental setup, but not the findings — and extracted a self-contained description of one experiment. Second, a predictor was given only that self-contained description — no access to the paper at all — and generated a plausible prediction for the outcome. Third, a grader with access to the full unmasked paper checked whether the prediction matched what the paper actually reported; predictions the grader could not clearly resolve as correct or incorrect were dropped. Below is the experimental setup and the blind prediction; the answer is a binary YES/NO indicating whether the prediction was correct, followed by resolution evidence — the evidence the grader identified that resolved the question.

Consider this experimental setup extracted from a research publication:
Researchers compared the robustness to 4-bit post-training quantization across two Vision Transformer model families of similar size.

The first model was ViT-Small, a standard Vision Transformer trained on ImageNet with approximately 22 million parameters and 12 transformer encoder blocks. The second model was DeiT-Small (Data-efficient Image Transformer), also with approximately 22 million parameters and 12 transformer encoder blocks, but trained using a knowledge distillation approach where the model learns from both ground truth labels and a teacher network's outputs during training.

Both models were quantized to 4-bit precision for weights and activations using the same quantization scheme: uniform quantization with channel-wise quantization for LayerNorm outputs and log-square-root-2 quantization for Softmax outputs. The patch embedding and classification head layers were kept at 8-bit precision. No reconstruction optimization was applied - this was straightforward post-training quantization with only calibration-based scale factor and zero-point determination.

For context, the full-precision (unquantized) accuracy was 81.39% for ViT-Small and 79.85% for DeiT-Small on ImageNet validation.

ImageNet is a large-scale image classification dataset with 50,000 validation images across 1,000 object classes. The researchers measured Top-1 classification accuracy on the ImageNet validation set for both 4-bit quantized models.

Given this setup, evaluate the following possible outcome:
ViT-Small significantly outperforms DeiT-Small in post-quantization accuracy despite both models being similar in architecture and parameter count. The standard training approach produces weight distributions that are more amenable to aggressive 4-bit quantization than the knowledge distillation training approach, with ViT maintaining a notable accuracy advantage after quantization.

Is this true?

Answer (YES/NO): NO